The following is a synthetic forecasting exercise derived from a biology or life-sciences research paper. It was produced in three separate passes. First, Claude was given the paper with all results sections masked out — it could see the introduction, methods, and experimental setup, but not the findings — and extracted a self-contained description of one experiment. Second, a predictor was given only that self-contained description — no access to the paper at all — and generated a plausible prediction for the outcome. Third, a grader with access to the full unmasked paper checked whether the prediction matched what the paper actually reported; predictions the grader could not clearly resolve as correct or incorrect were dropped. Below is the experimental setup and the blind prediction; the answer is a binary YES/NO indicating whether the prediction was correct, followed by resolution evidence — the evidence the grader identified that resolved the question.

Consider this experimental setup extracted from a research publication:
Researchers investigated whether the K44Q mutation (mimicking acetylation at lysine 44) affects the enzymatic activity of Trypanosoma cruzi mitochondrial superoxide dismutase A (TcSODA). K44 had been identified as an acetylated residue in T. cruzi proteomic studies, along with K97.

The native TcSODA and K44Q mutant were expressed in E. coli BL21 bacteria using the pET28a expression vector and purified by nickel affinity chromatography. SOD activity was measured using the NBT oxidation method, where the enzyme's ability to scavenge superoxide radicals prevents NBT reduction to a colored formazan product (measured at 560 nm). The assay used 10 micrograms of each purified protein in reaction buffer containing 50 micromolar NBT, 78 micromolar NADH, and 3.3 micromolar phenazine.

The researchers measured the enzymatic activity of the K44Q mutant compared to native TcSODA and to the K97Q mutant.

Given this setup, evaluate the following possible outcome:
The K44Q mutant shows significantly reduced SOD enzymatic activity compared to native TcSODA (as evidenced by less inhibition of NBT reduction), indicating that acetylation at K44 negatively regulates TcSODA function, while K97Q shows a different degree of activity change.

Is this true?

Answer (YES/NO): NO